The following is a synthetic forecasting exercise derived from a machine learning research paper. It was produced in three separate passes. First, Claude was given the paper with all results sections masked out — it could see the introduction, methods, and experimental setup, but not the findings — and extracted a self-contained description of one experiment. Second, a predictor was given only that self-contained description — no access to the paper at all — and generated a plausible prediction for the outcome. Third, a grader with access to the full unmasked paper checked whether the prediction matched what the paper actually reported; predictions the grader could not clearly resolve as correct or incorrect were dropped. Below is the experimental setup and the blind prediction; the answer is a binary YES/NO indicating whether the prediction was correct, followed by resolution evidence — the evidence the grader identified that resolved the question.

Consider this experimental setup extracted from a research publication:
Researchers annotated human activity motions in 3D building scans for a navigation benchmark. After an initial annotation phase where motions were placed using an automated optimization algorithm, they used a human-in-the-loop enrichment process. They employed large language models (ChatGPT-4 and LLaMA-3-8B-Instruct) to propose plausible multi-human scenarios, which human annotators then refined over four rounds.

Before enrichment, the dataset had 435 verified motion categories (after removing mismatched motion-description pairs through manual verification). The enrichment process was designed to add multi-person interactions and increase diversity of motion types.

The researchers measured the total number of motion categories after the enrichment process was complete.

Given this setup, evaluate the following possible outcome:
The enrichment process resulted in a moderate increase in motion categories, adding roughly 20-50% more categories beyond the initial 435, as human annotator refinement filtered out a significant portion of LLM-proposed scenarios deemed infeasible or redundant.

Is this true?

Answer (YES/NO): NO